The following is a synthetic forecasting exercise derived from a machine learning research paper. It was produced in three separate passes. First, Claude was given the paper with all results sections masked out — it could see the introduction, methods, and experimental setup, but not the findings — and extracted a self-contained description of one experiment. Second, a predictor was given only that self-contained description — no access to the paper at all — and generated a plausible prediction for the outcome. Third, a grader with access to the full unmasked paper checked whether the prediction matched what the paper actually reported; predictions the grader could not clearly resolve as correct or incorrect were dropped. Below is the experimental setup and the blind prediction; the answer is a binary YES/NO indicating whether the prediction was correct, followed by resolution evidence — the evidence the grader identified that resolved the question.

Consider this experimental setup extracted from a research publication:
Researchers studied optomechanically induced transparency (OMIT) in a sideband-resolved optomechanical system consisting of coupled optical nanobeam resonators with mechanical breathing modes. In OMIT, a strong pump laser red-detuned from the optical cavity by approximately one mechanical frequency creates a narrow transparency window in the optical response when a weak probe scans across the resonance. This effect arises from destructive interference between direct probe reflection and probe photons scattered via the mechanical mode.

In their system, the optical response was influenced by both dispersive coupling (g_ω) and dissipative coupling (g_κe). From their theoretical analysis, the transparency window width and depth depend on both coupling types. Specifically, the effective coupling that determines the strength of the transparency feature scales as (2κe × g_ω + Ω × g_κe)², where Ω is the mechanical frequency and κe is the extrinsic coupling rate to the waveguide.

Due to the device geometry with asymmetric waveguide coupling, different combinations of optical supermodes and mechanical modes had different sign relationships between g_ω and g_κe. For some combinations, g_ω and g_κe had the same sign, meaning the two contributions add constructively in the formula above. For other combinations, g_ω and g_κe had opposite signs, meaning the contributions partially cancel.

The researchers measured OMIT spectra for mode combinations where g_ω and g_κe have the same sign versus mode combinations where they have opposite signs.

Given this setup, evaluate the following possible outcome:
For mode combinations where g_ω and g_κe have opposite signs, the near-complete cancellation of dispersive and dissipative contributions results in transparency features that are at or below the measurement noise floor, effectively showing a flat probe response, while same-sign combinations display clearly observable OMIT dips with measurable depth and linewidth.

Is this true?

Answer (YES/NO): NO